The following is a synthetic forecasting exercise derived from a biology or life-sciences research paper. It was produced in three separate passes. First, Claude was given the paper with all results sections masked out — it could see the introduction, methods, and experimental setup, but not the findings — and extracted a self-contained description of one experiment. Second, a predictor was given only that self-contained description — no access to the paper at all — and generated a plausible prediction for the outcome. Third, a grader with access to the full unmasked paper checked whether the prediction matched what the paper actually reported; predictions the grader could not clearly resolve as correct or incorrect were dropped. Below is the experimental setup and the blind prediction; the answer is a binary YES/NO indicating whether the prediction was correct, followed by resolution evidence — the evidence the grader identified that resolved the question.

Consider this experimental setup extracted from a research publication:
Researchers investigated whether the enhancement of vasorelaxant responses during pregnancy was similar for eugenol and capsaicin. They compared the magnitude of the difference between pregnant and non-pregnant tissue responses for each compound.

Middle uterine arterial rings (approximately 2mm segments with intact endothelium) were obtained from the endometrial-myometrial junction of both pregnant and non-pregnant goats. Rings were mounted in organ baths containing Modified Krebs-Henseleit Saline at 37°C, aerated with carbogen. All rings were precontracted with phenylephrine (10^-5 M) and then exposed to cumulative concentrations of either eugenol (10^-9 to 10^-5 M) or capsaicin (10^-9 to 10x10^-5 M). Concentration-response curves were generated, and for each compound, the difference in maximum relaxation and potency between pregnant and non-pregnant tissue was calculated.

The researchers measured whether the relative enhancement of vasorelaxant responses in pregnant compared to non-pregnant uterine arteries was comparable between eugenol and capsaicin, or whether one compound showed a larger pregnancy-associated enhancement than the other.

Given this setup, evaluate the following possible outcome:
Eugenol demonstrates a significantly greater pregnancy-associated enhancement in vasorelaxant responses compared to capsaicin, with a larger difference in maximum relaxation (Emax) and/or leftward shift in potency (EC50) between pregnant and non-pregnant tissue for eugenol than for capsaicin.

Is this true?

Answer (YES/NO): YES